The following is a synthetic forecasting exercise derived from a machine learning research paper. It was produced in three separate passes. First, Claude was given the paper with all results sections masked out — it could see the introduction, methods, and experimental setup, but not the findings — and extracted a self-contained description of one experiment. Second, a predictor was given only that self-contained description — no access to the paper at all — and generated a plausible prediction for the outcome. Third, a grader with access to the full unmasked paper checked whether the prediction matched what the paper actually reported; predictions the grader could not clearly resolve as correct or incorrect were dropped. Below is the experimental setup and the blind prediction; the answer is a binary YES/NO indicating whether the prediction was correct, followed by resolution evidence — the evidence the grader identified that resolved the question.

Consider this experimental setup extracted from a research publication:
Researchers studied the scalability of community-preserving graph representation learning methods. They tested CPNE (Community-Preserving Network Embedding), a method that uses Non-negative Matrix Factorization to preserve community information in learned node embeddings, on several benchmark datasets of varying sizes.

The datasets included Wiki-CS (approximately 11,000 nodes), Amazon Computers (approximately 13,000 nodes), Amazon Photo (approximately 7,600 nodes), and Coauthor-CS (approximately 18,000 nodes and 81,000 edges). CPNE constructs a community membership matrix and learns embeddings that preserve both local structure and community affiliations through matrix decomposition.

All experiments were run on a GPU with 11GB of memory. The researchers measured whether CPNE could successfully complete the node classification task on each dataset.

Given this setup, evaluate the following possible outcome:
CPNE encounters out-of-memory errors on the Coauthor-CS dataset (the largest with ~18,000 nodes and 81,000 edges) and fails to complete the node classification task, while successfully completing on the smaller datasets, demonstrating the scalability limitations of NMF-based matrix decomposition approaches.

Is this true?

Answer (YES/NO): YES